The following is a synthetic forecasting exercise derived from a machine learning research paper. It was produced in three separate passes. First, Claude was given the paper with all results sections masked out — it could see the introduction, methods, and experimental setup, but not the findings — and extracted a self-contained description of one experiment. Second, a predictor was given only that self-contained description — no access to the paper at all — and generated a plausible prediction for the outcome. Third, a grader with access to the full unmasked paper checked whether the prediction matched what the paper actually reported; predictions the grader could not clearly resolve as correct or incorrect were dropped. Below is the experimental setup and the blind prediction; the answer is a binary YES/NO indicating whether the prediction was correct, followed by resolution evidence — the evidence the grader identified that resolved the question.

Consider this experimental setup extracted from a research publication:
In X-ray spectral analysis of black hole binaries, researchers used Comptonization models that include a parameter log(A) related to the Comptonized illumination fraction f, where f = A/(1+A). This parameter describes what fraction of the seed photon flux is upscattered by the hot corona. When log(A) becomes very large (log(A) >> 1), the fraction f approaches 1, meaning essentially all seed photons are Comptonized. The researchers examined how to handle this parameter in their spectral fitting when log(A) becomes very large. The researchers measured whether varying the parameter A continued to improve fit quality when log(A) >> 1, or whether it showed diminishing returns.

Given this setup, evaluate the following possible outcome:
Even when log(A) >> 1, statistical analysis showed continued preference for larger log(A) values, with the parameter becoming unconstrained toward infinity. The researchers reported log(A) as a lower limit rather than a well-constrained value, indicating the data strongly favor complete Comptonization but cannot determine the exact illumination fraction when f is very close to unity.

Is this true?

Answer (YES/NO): NO